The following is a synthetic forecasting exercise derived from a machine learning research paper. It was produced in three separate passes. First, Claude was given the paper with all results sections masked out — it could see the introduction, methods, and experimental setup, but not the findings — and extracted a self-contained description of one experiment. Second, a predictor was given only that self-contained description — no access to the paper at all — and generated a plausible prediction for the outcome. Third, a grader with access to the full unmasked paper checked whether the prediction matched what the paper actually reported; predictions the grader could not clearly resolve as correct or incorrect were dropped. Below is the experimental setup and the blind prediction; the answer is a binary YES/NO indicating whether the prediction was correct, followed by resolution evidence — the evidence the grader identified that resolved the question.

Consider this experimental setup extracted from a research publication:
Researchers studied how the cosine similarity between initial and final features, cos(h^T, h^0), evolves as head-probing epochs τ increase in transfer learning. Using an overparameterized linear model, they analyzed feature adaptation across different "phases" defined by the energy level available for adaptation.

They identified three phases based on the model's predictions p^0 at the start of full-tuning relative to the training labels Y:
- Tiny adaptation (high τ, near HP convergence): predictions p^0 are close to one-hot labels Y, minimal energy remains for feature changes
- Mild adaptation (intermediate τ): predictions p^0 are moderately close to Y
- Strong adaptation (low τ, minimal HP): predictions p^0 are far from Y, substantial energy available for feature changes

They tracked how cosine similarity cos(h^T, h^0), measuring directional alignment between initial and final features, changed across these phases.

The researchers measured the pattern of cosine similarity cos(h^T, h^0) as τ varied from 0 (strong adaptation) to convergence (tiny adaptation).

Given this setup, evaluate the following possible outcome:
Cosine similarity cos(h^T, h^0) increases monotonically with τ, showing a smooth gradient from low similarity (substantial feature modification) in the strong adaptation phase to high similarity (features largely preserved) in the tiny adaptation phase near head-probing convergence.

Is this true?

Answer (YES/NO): NO